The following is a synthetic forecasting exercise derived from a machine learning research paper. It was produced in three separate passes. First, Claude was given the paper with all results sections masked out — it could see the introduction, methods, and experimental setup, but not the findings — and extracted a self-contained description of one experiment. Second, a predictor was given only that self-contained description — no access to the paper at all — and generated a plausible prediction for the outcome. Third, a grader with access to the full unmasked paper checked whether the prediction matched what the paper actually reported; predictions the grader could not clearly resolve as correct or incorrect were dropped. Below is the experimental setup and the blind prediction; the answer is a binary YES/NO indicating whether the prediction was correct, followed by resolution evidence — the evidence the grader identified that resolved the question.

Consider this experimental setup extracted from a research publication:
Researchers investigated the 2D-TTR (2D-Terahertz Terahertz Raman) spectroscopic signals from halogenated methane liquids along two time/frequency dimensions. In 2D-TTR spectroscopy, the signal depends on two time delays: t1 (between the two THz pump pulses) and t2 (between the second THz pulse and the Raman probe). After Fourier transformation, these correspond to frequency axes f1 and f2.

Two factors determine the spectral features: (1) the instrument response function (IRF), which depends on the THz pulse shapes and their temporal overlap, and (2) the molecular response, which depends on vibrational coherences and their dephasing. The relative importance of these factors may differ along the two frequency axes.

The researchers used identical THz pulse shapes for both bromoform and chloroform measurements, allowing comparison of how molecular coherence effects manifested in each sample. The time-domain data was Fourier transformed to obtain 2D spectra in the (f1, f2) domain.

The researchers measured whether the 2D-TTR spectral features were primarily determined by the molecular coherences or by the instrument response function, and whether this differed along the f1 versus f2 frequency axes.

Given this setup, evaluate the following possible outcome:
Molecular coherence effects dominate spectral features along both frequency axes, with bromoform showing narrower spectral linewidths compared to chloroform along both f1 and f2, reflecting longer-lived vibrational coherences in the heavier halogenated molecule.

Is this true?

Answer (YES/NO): NO